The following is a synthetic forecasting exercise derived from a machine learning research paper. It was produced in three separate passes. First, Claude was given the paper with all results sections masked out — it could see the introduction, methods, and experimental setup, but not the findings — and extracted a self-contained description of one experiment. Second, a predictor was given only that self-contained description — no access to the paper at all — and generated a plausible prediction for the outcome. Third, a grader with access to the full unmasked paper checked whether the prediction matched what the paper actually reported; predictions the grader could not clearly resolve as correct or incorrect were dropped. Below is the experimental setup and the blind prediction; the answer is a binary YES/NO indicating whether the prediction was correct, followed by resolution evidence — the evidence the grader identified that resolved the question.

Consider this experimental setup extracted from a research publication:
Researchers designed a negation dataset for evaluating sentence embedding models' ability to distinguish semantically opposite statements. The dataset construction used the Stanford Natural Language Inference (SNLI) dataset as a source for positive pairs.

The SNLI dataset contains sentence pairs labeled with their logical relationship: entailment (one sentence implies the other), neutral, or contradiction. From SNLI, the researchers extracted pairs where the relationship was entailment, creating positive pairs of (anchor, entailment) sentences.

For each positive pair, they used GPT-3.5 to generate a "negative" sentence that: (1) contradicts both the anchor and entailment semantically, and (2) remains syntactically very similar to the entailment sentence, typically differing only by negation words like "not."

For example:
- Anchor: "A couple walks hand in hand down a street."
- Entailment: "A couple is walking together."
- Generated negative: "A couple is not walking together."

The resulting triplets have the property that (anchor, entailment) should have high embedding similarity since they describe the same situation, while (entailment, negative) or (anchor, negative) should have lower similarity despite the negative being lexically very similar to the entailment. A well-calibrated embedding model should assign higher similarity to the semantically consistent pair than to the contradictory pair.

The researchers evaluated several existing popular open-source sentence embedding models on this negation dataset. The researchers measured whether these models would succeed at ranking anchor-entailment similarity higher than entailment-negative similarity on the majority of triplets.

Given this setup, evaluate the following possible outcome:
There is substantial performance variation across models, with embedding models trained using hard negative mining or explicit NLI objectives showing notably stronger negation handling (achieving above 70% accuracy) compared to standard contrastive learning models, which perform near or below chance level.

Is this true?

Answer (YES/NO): NO